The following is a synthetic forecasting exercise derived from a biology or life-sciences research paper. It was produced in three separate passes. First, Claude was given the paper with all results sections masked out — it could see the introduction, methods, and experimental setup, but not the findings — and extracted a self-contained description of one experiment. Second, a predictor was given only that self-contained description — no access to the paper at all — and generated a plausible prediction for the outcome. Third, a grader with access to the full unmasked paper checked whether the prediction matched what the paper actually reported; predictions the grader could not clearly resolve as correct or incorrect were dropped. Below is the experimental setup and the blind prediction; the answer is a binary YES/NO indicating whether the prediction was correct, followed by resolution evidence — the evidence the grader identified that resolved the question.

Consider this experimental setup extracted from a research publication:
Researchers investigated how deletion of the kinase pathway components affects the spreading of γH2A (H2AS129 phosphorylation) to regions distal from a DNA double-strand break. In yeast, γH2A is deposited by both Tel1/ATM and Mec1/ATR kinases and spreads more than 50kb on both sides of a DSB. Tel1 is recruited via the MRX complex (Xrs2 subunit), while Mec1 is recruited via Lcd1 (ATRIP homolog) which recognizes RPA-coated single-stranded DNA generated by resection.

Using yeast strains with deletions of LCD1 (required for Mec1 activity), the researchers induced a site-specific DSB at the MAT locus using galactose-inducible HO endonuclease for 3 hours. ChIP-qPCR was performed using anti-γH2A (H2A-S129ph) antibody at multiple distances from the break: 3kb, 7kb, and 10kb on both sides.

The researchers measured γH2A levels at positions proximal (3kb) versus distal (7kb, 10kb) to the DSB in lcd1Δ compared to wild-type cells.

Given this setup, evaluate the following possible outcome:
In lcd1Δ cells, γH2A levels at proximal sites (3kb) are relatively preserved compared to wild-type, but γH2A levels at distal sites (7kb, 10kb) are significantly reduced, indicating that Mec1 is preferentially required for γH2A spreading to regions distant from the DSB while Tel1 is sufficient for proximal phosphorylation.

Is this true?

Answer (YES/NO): YES